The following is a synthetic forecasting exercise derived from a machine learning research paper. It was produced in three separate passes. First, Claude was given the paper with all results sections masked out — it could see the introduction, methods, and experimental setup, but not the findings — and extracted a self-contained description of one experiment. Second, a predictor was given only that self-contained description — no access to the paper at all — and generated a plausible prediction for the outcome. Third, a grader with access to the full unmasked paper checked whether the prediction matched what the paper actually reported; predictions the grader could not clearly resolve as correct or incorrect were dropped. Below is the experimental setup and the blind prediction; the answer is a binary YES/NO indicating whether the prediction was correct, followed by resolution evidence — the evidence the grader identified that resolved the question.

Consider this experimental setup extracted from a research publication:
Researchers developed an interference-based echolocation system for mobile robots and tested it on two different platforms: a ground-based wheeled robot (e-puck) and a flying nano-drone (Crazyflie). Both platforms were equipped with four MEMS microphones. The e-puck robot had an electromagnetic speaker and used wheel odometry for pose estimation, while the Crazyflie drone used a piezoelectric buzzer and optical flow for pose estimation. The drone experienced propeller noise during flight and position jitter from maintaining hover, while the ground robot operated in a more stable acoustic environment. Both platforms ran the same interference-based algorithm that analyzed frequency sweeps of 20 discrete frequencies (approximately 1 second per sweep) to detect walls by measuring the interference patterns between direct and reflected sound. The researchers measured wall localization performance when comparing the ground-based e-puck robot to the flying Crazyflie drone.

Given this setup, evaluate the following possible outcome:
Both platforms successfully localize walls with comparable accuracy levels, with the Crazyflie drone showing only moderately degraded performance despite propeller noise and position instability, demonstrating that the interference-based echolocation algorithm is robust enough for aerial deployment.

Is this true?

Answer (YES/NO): NO